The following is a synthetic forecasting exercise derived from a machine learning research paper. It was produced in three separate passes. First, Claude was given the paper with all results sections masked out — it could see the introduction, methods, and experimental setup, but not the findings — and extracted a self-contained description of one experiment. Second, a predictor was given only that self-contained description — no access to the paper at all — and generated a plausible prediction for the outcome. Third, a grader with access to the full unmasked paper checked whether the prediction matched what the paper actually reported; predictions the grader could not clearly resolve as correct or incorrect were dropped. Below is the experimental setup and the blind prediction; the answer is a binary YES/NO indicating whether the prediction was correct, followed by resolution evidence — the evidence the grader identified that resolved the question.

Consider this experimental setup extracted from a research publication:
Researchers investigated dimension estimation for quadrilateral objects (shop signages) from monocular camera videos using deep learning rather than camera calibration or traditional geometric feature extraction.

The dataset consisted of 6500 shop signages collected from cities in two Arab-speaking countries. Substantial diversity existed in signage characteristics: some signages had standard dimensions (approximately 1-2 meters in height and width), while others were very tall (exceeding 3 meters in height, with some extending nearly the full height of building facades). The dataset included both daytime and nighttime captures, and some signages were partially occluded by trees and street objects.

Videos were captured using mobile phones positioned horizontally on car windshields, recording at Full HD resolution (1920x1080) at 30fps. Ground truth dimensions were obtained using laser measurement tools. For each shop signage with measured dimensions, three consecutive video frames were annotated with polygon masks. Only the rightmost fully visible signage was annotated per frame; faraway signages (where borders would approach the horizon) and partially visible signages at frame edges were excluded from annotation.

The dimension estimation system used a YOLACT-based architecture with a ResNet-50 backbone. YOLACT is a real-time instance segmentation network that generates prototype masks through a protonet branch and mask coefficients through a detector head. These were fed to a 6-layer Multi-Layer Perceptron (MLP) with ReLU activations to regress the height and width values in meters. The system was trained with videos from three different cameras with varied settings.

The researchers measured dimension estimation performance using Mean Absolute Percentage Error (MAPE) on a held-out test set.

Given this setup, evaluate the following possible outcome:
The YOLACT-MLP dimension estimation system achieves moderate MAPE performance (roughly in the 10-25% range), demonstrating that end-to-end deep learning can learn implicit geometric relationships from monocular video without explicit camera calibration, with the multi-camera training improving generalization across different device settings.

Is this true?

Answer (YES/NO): YES